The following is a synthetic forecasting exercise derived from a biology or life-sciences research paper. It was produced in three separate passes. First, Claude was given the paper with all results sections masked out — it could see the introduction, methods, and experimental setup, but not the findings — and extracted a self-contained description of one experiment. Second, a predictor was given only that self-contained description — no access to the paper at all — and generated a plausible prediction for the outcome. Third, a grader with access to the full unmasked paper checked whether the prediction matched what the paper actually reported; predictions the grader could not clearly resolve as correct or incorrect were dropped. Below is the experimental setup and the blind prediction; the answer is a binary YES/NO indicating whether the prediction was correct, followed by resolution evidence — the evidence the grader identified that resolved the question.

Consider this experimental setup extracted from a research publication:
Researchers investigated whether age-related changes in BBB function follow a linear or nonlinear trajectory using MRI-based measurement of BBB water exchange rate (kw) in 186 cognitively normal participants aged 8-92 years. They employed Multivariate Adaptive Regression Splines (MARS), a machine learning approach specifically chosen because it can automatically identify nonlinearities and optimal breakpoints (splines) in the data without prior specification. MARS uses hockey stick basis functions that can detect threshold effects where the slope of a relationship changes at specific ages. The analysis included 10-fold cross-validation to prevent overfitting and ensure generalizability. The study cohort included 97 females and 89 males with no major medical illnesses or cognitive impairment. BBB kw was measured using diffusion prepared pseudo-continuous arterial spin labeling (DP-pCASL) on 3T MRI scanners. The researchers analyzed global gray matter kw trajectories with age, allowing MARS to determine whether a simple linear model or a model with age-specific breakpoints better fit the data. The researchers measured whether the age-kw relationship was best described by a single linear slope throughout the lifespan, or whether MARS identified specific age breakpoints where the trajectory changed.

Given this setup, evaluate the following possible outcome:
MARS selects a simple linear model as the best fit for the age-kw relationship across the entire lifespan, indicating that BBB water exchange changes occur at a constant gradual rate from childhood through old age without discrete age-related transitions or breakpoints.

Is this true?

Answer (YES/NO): NO